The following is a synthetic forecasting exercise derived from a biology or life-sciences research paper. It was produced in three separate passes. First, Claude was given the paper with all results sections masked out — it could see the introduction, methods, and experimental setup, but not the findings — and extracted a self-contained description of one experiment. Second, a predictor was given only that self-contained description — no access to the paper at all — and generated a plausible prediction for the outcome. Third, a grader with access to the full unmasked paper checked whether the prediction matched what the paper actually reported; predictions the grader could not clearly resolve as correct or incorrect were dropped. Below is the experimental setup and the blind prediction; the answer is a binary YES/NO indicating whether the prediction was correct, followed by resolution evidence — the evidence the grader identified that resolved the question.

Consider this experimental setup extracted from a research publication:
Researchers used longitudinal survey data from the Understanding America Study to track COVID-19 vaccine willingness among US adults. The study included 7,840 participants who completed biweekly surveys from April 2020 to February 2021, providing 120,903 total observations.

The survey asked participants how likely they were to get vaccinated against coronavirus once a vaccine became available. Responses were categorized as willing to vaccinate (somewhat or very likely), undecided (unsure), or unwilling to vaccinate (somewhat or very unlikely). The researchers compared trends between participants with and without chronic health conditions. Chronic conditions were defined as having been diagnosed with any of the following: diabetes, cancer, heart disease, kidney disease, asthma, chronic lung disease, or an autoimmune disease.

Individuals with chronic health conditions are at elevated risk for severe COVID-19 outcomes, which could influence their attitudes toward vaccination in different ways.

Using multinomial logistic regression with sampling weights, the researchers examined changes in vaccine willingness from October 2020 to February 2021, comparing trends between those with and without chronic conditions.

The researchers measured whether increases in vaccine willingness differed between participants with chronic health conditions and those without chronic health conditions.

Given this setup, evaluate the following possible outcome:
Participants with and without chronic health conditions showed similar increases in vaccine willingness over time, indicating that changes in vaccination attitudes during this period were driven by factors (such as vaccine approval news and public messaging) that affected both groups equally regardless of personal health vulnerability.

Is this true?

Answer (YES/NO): NO